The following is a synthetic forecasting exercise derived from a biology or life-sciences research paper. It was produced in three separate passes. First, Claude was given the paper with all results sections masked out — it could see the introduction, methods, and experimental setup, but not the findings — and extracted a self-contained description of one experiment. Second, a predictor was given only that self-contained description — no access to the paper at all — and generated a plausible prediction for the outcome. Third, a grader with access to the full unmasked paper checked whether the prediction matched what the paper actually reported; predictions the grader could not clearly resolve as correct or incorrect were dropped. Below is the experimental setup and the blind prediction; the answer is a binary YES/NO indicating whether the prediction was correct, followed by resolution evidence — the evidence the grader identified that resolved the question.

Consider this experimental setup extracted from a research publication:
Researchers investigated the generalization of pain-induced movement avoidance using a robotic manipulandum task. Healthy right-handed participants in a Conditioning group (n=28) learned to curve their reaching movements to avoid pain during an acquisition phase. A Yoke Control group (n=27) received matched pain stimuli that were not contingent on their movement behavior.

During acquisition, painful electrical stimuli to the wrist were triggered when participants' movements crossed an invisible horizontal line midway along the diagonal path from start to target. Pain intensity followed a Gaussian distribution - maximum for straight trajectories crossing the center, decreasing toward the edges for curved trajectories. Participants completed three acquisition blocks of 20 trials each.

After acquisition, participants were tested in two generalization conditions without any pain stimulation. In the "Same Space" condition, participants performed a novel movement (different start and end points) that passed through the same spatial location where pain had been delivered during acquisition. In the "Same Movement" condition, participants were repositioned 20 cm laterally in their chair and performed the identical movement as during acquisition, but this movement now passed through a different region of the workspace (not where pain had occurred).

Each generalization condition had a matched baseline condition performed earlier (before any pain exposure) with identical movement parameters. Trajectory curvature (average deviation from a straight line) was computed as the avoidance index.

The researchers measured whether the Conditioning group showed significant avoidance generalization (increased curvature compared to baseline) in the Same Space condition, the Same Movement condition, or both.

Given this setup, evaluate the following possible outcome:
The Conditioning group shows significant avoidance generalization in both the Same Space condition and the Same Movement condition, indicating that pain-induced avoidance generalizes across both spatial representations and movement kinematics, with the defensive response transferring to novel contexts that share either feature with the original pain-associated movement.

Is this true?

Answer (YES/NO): YES